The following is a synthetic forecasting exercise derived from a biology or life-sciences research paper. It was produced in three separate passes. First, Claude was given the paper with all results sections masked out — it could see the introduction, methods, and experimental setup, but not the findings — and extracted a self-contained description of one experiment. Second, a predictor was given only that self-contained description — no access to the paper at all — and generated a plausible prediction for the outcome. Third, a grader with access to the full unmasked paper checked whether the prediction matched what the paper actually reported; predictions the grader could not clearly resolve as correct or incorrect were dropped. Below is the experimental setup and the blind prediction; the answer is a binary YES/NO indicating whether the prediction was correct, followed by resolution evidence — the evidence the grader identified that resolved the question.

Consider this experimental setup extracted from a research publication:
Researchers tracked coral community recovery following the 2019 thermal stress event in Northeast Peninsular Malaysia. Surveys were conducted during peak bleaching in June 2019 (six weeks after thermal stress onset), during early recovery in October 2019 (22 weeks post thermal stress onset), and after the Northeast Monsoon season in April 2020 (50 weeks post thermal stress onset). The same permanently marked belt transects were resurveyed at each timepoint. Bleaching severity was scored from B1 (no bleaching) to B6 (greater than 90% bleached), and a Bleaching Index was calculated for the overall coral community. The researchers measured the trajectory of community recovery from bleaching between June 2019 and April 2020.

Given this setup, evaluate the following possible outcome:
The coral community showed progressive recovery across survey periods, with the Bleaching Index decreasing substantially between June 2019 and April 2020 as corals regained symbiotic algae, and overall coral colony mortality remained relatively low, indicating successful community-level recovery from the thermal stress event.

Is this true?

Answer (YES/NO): YES